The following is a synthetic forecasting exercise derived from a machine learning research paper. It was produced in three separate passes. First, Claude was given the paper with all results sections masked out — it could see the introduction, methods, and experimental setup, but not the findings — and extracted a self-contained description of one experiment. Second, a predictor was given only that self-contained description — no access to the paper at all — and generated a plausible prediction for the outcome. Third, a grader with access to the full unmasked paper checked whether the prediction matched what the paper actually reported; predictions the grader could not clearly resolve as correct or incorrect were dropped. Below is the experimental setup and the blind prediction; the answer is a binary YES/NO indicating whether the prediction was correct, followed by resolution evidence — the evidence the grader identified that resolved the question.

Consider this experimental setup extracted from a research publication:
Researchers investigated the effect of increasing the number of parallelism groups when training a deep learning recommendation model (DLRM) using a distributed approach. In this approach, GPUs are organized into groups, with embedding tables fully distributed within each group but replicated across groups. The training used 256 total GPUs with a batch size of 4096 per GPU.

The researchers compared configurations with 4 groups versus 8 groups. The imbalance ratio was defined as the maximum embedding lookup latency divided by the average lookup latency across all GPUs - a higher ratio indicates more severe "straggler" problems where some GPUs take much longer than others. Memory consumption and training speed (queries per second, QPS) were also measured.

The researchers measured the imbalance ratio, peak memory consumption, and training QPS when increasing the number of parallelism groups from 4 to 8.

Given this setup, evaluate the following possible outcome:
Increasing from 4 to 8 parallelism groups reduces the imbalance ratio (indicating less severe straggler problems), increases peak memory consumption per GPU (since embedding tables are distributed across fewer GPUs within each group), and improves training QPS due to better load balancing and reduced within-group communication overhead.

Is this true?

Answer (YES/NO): NO